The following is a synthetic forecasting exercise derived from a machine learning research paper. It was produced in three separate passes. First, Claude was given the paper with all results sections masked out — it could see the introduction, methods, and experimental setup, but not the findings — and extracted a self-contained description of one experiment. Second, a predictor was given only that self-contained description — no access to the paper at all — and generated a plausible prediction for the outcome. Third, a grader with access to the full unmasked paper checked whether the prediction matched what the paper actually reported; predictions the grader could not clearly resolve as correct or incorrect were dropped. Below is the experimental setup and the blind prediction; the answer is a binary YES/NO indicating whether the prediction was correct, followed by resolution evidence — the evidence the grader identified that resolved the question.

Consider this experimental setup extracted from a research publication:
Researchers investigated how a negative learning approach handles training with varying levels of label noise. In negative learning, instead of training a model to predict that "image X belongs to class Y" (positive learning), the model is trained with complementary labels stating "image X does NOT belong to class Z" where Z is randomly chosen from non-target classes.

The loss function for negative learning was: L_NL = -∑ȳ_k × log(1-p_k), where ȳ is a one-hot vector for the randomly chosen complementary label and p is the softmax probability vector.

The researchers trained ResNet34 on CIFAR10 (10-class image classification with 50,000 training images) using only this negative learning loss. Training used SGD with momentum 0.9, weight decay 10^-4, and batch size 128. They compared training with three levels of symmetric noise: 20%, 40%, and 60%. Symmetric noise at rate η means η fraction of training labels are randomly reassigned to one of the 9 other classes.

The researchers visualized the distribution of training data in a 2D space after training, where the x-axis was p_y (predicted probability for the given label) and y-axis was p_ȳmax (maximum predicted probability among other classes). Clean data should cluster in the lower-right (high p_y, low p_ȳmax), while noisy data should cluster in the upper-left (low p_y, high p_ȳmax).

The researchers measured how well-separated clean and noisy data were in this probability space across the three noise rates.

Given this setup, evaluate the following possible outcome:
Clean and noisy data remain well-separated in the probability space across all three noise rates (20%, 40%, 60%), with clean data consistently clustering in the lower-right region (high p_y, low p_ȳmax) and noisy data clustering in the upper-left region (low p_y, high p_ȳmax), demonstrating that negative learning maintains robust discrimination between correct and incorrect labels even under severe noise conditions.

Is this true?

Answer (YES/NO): NO